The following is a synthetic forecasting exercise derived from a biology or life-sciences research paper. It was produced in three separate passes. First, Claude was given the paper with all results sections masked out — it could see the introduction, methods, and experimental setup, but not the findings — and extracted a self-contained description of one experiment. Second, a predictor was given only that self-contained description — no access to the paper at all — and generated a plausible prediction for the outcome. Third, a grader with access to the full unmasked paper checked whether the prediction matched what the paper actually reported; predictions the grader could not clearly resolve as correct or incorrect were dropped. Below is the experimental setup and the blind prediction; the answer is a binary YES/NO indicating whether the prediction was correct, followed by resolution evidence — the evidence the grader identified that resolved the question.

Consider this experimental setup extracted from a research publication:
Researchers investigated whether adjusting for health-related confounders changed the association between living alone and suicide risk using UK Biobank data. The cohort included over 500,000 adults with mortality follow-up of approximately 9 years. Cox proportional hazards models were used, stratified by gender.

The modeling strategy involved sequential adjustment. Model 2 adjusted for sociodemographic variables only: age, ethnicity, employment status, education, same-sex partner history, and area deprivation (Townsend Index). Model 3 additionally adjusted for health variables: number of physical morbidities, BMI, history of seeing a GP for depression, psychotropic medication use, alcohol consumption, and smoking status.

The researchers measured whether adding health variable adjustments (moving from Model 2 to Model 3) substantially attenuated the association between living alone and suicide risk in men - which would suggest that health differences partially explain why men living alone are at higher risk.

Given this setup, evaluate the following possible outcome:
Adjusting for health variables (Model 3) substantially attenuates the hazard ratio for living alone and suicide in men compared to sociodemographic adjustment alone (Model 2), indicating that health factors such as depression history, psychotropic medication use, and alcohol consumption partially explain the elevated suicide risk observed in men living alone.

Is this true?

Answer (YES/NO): NO